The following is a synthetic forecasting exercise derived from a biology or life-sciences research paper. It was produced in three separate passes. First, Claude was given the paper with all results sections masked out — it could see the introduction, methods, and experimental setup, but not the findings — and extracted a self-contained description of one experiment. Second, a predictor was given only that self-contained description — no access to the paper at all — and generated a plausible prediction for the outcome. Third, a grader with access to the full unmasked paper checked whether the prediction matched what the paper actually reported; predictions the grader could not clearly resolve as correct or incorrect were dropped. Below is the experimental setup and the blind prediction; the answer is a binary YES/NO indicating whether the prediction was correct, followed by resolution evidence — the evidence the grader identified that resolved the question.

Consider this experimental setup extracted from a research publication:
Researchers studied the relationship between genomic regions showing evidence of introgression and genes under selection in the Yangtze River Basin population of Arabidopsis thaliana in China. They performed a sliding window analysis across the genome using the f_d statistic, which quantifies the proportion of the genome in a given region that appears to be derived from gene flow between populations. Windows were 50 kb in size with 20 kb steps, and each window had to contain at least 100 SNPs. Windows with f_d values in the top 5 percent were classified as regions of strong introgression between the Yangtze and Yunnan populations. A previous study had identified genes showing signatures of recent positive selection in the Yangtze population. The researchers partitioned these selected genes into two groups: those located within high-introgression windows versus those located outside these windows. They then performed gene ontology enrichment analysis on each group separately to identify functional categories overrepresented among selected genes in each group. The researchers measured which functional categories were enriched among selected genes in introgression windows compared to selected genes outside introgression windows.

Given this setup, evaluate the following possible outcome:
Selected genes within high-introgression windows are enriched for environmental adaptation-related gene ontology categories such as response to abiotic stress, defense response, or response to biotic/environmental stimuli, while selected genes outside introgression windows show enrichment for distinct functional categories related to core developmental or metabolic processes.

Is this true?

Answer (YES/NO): NO